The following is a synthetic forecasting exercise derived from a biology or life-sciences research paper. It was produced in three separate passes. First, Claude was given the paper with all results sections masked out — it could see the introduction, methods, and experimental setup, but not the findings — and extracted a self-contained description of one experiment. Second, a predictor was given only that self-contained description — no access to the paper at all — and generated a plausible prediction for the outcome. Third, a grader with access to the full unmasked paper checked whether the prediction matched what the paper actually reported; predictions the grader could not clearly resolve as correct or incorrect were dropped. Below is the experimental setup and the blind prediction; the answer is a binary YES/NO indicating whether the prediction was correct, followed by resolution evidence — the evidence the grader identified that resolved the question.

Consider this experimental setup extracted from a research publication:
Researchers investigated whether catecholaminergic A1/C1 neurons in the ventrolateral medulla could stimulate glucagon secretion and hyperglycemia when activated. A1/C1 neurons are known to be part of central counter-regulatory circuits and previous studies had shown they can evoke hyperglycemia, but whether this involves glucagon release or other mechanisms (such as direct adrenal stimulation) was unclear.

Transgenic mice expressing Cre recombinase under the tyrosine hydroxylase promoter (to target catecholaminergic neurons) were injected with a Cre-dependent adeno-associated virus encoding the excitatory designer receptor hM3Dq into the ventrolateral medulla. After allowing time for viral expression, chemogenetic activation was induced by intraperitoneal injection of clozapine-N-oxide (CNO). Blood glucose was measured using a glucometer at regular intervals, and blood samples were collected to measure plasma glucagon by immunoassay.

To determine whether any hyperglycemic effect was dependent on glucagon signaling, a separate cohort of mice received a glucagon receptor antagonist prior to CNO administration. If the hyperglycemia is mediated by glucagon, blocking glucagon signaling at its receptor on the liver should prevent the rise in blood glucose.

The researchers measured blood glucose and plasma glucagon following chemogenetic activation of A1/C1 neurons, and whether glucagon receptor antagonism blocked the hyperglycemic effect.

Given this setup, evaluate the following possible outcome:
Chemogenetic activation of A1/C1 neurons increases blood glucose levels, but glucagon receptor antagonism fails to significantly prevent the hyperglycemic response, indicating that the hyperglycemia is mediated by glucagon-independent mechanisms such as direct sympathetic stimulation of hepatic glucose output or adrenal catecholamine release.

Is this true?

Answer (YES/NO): NO